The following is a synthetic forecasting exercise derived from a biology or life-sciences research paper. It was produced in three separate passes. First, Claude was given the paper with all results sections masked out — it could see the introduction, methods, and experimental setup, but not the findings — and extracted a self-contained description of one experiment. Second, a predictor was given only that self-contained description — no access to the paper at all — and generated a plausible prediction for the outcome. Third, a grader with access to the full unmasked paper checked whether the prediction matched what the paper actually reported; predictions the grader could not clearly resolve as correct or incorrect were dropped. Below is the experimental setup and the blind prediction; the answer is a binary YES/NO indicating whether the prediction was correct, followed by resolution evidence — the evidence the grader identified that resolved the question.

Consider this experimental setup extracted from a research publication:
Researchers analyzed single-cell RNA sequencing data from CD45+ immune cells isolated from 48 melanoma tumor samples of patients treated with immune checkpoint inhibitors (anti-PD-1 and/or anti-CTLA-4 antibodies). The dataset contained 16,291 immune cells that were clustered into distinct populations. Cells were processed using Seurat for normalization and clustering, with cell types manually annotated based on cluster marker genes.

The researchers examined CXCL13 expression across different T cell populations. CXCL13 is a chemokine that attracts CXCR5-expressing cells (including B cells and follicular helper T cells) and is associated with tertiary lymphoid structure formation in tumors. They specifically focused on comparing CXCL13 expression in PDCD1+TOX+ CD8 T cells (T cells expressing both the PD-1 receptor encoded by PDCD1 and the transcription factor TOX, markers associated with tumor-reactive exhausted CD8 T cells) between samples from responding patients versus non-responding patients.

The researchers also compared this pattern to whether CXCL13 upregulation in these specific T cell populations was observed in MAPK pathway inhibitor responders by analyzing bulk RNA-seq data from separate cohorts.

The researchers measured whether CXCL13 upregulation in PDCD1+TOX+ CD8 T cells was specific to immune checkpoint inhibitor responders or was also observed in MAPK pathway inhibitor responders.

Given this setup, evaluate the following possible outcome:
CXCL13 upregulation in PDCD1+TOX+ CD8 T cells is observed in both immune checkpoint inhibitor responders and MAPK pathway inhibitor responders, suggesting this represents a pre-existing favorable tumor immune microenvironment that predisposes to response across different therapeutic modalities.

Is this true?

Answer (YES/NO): NO